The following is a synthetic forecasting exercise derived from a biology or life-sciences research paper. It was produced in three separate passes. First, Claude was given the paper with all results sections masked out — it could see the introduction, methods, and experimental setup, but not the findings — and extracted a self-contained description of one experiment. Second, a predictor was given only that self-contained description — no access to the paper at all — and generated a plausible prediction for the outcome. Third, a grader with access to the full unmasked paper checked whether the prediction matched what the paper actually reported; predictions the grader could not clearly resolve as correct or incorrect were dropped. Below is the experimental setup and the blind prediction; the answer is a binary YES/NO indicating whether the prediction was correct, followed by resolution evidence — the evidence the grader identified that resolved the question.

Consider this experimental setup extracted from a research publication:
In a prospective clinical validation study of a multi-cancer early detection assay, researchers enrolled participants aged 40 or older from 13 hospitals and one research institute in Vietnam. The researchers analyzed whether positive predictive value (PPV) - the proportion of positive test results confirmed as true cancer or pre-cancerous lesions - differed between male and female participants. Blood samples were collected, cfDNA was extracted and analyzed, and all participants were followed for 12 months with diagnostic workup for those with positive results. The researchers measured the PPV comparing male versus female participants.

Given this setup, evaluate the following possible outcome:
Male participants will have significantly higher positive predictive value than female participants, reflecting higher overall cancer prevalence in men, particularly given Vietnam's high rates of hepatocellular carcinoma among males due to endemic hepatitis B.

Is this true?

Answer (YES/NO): YES